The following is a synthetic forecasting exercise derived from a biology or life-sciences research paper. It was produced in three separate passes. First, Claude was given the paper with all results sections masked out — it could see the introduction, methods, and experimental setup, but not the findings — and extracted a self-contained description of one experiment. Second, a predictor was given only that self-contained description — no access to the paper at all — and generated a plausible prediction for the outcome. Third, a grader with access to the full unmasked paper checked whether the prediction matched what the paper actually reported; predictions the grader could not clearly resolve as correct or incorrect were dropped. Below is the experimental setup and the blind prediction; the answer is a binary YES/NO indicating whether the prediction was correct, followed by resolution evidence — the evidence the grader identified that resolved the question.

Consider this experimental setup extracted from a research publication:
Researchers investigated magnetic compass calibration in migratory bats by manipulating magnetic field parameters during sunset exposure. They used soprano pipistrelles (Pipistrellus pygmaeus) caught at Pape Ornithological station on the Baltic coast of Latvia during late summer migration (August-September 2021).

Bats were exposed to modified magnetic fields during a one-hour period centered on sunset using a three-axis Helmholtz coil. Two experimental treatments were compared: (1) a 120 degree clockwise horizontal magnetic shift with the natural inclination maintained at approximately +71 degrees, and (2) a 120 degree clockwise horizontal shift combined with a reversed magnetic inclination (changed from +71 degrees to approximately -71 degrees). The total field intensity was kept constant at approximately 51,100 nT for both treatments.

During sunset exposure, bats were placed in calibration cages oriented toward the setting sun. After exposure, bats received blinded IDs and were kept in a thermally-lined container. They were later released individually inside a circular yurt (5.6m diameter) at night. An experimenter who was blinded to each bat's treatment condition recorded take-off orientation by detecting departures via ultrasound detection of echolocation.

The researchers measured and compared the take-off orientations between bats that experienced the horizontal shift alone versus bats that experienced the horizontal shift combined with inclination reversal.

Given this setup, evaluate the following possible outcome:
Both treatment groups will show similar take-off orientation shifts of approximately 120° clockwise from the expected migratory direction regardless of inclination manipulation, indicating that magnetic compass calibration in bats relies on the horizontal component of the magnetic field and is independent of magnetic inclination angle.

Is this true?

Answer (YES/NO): NO